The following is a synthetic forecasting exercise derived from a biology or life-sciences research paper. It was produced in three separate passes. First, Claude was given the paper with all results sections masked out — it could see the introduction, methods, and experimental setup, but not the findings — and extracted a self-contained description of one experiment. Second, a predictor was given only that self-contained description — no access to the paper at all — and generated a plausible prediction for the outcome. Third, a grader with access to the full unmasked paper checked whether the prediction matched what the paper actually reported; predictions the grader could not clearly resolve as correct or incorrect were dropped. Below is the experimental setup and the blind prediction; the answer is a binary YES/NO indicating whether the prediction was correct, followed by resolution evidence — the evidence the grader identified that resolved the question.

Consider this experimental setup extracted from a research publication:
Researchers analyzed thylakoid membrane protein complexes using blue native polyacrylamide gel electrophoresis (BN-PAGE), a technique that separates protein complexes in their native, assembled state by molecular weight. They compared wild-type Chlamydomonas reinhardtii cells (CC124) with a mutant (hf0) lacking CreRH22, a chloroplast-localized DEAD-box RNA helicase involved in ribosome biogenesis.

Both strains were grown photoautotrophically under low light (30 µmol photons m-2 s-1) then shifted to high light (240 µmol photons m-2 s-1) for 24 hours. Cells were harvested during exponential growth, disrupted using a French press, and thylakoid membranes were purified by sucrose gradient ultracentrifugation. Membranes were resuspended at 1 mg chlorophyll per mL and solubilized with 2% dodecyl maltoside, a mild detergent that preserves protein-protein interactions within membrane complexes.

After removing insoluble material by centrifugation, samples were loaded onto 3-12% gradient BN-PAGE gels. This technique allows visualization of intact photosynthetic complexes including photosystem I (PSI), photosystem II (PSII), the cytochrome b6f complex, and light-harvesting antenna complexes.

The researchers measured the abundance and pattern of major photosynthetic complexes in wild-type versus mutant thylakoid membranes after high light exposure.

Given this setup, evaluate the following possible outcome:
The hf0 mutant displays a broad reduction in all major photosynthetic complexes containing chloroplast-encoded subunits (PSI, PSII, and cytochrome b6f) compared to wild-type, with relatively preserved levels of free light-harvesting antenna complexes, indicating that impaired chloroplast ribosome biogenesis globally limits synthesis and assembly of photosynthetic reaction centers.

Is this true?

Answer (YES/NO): NO